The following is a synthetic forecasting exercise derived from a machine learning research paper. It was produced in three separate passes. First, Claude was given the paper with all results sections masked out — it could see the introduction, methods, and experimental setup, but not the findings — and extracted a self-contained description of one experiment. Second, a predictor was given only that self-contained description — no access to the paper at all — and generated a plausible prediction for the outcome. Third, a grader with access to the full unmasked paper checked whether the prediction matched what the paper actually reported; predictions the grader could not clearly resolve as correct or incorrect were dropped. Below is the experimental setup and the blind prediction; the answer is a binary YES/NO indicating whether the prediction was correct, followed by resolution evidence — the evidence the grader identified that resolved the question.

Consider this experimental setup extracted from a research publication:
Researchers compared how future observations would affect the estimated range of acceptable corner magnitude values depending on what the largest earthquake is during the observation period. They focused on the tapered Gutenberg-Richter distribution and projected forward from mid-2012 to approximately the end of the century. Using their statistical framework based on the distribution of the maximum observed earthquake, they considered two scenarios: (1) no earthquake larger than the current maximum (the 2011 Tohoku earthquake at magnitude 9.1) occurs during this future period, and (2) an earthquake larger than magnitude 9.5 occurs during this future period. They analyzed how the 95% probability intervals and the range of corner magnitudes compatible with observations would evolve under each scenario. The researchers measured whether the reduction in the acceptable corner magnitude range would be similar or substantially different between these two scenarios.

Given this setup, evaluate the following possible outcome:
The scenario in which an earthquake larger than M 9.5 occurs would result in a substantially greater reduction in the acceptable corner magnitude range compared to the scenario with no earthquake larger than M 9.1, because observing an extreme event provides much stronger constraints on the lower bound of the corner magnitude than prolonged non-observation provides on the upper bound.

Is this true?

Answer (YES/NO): NO